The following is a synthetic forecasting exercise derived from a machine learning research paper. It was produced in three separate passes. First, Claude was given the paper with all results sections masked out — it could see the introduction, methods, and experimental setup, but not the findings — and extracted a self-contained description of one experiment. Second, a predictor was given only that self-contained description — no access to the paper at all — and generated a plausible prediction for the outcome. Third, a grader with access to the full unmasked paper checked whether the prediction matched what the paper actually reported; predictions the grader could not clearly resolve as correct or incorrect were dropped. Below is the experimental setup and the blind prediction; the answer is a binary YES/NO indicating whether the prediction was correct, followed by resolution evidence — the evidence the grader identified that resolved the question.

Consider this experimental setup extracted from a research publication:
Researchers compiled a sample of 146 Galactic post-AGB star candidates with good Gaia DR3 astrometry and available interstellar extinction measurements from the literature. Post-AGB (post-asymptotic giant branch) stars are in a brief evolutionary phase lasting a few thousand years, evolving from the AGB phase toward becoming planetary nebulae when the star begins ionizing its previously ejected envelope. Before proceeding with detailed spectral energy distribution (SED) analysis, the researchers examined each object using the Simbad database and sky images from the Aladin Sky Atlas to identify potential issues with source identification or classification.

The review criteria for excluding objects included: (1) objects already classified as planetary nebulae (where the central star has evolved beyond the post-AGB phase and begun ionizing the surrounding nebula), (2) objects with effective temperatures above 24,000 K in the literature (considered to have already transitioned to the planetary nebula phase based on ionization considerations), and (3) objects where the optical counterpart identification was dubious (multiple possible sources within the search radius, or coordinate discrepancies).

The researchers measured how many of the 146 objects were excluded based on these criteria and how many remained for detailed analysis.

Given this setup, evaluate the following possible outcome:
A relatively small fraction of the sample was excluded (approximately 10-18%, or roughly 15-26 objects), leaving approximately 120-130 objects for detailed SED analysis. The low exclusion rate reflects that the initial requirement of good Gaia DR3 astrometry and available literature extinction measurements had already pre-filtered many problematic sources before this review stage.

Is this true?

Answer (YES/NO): NO